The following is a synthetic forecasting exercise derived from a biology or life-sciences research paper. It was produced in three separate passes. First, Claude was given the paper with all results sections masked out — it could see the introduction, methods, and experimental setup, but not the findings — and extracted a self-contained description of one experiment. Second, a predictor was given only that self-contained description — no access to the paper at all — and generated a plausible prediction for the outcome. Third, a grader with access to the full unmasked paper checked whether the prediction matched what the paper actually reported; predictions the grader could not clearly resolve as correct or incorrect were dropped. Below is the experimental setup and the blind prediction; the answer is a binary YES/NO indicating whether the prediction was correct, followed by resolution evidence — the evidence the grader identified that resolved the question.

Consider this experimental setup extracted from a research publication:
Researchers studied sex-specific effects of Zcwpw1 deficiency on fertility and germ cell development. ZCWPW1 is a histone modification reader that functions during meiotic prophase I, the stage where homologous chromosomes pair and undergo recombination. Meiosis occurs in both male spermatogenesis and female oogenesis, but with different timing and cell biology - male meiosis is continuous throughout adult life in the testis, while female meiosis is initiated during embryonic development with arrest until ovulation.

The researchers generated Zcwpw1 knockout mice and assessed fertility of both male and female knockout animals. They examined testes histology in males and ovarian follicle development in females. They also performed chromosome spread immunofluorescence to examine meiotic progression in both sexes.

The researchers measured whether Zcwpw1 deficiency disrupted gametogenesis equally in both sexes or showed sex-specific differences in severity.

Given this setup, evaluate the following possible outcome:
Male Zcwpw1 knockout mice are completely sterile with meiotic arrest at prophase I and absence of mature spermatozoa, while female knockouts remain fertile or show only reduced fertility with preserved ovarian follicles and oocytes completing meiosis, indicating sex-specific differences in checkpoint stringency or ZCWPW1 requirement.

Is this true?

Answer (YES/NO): YES